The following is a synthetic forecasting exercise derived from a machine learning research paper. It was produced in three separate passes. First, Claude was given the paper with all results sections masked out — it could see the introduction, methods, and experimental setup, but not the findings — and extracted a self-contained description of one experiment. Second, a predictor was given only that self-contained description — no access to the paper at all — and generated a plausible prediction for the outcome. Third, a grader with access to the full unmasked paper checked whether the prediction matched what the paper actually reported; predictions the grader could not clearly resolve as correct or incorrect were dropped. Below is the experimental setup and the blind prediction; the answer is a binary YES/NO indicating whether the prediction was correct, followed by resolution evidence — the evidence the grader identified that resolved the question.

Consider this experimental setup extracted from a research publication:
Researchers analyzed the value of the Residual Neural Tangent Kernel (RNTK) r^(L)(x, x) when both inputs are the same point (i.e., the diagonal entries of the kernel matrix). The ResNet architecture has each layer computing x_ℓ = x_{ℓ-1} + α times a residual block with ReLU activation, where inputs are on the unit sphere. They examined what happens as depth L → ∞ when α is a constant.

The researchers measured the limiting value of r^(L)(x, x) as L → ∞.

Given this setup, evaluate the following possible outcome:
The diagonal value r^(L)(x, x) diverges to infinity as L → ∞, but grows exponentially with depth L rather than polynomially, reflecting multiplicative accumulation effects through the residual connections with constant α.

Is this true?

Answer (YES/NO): NO